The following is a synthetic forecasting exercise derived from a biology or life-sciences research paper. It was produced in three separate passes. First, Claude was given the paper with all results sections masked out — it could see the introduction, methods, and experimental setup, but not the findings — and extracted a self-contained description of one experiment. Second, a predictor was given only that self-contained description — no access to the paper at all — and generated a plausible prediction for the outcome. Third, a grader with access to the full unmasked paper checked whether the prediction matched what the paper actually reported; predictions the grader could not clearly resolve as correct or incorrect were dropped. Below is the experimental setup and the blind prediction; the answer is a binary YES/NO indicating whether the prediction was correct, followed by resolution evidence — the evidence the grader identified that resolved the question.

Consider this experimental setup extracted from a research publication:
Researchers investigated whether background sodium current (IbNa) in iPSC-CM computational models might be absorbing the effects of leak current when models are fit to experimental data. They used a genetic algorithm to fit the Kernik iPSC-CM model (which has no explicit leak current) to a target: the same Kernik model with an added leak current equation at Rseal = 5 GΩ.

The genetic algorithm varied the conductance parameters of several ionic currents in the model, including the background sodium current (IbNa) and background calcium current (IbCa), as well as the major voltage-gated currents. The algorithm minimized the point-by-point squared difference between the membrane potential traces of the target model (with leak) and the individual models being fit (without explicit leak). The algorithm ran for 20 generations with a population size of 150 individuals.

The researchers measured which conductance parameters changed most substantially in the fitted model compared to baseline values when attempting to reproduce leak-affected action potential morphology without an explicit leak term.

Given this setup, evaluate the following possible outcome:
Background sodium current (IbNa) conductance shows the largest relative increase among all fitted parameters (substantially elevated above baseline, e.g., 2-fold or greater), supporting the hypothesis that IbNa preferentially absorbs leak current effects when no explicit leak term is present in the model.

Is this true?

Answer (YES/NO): YES